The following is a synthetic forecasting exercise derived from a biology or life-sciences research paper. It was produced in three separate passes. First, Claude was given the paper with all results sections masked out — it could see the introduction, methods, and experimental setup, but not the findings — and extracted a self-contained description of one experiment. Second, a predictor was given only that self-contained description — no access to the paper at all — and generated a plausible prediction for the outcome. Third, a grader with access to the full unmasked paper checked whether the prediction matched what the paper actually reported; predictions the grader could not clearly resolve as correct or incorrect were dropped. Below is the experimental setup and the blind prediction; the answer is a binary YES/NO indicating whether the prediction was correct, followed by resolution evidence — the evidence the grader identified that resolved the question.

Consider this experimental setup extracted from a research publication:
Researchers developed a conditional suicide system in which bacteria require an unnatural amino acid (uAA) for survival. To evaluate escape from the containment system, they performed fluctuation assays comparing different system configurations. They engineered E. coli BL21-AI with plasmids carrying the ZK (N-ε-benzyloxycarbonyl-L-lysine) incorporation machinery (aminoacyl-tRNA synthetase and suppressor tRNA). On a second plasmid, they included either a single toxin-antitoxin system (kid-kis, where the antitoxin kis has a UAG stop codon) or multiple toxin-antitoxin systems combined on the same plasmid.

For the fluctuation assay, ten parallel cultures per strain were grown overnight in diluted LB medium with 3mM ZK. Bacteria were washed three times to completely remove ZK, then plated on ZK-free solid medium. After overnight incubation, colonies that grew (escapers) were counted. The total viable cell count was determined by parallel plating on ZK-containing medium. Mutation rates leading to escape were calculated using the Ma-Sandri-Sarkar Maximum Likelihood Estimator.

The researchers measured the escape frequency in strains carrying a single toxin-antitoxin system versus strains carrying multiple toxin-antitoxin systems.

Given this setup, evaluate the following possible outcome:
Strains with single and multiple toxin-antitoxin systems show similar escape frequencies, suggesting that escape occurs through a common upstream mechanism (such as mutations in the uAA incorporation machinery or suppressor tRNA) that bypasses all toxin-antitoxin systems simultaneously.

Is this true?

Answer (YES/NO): NO